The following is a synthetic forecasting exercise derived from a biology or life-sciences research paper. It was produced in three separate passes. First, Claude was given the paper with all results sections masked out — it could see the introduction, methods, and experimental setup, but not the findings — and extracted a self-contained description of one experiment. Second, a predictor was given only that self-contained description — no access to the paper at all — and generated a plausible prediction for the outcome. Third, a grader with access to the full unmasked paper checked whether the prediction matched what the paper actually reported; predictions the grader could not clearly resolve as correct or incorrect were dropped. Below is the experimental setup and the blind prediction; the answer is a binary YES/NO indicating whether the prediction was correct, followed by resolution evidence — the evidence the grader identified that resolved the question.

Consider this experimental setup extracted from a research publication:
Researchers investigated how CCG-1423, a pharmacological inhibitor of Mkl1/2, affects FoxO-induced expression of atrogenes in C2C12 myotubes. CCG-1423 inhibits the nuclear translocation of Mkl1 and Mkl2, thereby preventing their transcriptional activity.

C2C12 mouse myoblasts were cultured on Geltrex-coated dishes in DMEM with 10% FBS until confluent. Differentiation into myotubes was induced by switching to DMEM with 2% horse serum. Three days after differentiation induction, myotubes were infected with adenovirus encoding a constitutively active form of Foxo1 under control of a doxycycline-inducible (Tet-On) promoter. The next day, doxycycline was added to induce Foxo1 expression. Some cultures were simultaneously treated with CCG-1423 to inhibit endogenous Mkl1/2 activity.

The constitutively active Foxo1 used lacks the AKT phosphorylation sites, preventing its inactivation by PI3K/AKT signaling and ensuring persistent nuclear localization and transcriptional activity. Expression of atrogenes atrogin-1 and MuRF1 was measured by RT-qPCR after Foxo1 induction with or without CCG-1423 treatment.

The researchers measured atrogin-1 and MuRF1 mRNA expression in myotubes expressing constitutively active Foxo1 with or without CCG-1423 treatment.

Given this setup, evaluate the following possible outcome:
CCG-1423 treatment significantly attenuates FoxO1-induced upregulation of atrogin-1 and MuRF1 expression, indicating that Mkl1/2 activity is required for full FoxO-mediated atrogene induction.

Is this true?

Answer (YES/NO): NO